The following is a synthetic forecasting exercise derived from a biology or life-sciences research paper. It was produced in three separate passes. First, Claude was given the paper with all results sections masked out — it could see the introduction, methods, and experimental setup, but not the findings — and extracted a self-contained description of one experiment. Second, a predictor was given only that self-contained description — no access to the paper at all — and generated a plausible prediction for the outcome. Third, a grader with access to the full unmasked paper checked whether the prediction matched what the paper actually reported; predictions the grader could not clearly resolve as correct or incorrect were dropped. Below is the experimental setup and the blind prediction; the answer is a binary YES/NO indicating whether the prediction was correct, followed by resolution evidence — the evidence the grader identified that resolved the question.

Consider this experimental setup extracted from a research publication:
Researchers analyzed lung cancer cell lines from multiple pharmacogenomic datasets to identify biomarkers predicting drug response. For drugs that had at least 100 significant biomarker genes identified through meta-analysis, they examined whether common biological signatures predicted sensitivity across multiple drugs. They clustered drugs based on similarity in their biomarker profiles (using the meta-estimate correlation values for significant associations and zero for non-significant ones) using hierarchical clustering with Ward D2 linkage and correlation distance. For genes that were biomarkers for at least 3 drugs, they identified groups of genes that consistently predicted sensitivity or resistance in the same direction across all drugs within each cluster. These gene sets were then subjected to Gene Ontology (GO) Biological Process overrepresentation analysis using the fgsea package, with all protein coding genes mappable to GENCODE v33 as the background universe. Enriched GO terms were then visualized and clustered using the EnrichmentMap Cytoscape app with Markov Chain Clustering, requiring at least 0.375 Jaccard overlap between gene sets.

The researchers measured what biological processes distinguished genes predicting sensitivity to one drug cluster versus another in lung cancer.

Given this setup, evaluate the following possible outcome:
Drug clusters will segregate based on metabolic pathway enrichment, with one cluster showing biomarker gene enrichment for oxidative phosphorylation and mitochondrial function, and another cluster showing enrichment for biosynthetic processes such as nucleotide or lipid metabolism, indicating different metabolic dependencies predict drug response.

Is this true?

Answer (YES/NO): NO